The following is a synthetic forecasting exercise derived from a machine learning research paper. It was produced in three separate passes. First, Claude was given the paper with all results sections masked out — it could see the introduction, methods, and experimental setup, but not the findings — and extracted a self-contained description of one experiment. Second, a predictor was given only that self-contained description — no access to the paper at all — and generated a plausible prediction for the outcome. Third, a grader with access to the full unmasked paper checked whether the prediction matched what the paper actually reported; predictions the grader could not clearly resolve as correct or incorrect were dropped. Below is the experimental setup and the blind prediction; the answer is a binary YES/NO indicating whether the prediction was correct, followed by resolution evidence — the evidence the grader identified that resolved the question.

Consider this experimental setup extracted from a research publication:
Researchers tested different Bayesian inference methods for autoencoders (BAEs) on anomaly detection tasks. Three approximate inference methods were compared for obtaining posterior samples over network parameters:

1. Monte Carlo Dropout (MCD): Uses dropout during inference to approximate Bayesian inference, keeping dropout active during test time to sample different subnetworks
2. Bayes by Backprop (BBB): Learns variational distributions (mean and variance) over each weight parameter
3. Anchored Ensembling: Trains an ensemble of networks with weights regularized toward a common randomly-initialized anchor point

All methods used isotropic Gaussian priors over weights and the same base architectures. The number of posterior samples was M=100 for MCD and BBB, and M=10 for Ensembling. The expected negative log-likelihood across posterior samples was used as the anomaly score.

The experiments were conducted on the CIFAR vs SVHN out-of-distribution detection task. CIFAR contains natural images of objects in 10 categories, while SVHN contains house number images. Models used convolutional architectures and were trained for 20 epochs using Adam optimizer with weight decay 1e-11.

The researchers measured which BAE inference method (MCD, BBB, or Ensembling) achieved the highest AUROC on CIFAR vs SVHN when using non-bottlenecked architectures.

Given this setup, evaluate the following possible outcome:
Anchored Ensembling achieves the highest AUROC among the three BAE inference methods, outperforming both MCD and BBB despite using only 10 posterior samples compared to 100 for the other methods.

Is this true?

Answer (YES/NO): YES